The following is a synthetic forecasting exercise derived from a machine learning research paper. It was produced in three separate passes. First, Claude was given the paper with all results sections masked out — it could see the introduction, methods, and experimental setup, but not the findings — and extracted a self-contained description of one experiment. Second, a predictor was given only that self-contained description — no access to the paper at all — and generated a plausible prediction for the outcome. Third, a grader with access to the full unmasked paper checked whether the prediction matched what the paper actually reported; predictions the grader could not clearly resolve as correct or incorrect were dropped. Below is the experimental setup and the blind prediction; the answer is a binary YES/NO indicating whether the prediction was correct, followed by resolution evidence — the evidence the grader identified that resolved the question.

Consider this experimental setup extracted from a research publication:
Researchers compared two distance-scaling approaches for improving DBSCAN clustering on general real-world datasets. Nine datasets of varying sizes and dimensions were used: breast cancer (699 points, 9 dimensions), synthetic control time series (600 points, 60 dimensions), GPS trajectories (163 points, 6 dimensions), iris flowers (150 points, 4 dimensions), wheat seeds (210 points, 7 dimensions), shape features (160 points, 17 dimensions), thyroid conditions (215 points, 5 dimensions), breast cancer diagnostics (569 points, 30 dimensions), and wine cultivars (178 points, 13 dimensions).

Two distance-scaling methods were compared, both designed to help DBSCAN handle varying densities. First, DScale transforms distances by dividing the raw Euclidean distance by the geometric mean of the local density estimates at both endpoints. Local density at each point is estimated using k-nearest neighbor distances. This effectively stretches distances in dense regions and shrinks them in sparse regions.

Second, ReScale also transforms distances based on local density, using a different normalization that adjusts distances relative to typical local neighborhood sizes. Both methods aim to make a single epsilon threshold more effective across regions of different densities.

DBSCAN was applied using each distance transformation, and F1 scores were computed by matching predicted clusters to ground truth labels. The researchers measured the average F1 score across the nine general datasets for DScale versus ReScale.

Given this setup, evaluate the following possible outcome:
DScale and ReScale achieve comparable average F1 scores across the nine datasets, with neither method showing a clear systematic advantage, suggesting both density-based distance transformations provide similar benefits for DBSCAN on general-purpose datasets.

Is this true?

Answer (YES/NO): NO